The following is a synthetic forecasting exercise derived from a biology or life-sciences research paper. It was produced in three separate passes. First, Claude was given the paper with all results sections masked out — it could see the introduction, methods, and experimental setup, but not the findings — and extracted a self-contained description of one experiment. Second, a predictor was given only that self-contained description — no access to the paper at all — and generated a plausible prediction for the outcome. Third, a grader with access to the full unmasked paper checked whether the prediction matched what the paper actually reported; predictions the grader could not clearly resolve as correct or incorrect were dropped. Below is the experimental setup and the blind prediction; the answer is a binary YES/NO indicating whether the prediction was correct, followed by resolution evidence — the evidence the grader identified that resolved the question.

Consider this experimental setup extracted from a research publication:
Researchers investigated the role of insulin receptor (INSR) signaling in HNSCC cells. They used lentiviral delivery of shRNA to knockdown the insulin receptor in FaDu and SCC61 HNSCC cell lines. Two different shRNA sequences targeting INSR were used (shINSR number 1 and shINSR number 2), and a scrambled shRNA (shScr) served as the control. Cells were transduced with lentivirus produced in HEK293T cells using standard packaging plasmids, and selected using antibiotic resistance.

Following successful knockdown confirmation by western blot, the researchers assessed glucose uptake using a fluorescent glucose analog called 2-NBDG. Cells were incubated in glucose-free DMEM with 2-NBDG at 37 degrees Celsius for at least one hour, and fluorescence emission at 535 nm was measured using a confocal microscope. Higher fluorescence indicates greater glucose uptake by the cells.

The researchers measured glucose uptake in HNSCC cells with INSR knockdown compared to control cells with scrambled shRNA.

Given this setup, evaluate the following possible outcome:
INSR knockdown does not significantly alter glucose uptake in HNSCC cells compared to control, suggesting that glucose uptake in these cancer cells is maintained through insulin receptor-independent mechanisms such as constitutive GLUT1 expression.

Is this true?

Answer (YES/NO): NO